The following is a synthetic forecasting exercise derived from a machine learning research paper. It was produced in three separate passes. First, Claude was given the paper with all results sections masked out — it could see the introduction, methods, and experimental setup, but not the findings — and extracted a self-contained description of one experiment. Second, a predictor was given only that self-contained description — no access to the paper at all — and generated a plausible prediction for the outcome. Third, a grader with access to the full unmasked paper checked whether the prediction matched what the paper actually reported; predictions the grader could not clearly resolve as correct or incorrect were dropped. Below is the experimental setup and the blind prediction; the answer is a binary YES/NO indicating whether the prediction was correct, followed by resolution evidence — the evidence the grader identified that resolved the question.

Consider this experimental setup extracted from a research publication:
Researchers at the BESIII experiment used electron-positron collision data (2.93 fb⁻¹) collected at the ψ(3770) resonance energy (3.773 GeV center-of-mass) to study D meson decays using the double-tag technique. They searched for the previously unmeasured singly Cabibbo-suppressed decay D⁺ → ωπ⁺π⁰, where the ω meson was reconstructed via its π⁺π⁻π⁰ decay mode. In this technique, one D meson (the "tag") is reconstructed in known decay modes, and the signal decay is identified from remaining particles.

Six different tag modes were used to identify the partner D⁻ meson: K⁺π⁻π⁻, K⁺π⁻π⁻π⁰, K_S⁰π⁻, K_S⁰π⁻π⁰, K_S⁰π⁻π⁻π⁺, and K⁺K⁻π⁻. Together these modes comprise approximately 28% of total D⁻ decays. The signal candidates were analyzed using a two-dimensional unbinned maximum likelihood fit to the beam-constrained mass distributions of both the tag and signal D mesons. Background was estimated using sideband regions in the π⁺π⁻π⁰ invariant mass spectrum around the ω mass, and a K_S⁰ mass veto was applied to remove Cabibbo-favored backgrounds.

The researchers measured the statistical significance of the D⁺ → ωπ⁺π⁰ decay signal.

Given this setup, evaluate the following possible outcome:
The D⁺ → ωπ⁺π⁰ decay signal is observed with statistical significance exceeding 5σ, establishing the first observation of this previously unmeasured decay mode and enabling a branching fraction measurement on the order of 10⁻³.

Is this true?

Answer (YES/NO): YES